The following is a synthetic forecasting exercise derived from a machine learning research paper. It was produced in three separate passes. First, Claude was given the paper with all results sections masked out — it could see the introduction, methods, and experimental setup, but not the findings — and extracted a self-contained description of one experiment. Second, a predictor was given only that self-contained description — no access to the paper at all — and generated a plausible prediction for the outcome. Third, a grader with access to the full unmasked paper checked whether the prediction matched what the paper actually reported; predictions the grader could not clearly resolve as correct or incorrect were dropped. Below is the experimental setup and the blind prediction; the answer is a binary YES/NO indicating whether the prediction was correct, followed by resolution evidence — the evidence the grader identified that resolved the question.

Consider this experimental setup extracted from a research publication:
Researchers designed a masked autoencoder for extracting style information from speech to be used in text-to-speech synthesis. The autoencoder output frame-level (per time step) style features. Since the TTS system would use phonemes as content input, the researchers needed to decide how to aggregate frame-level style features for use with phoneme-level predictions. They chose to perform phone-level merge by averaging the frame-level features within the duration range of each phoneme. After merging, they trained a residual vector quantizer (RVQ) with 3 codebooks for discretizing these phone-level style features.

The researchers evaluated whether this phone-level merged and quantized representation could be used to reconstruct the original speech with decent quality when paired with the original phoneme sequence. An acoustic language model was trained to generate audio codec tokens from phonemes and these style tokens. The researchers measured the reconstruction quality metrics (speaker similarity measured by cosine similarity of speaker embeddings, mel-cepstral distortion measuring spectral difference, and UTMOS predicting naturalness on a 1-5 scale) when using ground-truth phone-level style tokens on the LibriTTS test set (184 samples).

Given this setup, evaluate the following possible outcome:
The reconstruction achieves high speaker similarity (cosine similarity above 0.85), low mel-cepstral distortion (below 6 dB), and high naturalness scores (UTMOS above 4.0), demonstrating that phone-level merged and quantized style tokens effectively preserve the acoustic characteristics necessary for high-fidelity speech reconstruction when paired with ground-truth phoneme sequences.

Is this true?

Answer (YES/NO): NO